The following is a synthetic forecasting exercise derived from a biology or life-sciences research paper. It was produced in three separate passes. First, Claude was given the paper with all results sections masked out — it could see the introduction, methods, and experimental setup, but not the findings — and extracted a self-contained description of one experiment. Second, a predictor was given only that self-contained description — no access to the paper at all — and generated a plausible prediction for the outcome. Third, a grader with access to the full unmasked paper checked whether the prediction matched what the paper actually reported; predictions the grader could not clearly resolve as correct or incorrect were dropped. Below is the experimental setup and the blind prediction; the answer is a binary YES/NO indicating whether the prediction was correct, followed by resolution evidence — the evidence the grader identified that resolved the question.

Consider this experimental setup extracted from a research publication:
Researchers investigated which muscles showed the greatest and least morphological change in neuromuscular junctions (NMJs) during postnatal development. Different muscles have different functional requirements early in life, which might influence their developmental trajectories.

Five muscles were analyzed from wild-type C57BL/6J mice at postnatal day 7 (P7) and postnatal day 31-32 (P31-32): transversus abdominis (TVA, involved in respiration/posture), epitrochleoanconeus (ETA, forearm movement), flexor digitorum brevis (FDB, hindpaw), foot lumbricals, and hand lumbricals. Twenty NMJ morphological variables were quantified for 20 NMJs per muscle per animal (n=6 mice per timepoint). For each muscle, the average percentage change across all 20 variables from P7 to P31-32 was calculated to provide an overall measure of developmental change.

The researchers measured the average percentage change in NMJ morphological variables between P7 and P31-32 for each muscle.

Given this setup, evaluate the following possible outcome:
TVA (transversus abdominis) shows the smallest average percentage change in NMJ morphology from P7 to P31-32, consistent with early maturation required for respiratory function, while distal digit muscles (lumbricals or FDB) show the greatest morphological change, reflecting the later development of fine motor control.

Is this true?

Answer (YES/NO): NO